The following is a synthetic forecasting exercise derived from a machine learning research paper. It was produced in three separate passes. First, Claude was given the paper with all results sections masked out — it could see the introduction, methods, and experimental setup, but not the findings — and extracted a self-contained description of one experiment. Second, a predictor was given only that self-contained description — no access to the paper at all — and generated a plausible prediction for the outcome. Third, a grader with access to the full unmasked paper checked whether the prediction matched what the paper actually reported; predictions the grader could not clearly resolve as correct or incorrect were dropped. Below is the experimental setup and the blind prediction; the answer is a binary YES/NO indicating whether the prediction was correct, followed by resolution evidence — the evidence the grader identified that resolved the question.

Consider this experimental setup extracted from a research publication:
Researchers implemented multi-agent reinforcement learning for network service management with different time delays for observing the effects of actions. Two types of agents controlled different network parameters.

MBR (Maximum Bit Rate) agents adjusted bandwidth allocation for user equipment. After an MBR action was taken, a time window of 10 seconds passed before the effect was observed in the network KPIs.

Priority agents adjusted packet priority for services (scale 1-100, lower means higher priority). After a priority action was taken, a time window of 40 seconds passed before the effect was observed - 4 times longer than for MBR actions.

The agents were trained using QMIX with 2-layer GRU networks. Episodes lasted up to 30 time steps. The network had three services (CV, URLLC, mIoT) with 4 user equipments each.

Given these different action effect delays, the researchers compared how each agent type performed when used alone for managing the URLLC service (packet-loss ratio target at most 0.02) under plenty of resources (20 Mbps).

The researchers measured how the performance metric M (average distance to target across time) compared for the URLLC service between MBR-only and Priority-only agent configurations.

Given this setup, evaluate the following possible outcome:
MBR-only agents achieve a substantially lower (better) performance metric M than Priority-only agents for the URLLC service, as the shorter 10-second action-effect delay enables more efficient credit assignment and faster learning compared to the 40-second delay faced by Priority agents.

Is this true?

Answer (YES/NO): NO